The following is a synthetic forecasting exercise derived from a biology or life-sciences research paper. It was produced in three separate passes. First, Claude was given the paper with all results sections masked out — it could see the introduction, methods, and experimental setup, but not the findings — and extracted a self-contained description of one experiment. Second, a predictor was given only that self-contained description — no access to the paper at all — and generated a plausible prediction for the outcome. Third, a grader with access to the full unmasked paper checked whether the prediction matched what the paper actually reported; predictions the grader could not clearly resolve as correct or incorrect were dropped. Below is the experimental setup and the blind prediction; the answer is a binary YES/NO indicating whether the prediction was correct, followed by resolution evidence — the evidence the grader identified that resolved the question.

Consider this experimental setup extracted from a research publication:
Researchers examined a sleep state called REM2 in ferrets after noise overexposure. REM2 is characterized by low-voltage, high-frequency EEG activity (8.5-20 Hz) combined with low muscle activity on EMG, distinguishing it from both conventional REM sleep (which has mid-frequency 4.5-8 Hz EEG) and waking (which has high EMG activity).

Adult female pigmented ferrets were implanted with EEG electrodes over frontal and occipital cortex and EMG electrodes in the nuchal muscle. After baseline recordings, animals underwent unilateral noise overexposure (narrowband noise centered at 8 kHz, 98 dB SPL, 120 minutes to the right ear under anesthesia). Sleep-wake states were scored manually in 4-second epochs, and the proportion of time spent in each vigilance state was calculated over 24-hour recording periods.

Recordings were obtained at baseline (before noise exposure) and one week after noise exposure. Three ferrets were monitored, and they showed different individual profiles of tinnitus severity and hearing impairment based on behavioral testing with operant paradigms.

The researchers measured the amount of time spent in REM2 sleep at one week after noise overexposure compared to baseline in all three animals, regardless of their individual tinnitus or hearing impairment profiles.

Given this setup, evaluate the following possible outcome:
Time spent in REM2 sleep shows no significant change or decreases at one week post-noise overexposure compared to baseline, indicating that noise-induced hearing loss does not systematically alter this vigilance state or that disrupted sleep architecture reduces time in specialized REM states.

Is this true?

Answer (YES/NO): NO